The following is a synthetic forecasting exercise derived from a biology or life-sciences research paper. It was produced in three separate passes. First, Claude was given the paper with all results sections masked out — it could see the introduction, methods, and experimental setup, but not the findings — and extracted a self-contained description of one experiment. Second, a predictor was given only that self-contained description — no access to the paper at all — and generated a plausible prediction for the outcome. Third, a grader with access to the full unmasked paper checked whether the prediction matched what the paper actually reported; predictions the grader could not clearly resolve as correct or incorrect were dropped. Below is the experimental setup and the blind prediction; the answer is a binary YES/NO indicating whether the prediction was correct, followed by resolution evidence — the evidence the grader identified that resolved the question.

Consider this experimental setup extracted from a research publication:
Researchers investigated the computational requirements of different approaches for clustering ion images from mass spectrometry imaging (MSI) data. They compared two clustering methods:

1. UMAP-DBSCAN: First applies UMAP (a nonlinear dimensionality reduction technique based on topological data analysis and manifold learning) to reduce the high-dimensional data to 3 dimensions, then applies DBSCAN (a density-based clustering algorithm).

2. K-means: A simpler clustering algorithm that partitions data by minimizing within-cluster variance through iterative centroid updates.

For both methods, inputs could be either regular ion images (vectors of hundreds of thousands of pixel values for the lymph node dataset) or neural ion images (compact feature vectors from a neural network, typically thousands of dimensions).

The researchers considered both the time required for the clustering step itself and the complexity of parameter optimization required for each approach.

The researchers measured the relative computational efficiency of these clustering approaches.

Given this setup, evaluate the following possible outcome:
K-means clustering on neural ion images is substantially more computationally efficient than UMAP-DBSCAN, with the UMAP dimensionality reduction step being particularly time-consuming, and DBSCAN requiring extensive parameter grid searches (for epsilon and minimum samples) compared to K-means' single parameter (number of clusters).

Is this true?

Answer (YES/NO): NO